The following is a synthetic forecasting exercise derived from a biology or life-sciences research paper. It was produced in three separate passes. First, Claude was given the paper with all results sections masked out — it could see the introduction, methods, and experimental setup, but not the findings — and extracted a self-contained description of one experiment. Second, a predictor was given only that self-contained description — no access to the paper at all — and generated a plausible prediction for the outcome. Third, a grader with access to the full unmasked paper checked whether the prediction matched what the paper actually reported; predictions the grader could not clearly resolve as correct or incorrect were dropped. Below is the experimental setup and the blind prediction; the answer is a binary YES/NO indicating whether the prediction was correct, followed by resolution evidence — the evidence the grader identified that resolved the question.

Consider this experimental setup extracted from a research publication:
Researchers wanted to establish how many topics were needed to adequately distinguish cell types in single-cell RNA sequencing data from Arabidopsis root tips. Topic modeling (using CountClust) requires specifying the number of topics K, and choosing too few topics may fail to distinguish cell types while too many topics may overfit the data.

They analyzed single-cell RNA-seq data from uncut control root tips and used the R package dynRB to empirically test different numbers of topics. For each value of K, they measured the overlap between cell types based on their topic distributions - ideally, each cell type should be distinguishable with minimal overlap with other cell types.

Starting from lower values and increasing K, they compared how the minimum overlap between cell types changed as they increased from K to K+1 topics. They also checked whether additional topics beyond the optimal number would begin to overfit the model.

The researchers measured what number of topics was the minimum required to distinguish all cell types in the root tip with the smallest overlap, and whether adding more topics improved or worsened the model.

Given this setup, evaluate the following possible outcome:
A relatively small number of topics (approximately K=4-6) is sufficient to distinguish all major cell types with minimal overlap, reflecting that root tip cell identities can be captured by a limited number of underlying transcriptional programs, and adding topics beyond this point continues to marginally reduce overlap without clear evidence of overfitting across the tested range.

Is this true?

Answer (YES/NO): NO